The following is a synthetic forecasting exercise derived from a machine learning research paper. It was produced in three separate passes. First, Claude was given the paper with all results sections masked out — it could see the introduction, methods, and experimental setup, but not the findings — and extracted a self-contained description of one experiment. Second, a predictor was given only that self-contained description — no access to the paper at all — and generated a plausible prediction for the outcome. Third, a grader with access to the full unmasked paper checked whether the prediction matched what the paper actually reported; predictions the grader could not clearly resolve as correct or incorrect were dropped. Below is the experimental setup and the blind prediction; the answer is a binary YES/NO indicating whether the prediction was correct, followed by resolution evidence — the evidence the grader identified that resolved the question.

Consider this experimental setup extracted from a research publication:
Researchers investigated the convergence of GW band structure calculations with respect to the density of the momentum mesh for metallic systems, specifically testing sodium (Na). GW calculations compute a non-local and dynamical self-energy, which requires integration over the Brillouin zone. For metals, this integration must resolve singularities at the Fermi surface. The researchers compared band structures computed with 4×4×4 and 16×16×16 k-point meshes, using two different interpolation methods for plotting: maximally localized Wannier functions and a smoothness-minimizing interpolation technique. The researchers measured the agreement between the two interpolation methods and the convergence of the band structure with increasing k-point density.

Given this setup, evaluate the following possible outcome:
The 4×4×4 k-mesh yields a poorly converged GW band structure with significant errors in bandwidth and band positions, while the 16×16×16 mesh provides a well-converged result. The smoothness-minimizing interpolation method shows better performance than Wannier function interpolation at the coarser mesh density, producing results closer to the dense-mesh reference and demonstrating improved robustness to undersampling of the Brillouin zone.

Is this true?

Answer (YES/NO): NO